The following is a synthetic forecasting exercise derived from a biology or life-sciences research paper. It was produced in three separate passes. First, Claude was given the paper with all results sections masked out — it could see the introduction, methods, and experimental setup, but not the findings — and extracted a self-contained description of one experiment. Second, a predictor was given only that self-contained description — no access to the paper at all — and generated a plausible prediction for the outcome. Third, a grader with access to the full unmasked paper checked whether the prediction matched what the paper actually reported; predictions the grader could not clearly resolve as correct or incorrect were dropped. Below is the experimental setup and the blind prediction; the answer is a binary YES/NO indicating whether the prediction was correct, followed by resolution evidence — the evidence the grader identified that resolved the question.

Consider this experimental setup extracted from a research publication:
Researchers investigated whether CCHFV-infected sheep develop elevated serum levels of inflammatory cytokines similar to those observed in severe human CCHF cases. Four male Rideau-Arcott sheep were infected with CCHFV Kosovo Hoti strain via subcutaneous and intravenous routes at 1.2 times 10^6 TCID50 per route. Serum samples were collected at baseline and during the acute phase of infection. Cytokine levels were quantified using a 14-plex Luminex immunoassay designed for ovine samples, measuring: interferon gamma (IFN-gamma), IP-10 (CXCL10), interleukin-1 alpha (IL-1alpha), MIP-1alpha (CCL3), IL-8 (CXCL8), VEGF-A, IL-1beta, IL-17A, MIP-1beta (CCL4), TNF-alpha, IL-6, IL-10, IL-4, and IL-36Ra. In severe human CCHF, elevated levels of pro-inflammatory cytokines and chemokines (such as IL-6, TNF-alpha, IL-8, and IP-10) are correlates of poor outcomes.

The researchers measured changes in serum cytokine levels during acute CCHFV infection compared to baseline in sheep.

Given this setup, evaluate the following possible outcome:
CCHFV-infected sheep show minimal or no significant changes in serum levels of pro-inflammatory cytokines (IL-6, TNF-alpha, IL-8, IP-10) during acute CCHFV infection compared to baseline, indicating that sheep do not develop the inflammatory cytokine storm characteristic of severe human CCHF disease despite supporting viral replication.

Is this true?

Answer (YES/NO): NO